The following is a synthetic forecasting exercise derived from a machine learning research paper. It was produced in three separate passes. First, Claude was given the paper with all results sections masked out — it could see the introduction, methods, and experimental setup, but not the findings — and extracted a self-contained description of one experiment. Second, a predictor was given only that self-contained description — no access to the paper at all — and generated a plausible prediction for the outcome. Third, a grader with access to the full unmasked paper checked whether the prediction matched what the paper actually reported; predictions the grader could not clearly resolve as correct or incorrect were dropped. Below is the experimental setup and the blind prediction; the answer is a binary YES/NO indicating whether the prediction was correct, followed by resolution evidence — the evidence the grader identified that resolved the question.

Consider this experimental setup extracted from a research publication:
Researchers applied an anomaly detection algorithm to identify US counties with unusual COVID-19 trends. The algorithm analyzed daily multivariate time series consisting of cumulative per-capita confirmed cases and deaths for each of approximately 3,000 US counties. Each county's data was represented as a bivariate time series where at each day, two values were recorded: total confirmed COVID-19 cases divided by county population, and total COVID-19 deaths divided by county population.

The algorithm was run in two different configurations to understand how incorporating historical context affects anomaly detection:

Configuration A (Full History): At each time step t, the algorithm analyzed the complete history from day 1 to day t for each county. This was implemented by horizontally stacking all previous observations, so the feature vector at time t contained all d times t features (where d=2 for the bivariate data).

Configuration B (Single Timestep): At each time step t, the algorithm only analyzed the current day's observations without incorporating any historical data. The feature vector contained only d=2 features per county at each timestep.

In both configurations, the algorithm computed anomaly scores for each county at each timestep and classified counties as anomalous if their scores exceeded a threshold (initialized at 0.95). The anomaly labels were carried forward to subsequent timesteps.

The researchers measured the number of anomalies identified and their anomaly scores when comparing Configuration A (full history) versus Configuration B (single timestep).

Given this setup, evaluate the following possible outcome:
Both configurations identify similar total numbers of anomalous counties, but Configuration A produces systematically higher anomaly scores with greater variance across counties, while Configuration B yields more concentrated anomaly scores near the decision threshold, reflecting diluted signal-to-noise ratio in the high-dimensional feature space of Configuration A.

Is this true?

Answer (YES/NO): NO